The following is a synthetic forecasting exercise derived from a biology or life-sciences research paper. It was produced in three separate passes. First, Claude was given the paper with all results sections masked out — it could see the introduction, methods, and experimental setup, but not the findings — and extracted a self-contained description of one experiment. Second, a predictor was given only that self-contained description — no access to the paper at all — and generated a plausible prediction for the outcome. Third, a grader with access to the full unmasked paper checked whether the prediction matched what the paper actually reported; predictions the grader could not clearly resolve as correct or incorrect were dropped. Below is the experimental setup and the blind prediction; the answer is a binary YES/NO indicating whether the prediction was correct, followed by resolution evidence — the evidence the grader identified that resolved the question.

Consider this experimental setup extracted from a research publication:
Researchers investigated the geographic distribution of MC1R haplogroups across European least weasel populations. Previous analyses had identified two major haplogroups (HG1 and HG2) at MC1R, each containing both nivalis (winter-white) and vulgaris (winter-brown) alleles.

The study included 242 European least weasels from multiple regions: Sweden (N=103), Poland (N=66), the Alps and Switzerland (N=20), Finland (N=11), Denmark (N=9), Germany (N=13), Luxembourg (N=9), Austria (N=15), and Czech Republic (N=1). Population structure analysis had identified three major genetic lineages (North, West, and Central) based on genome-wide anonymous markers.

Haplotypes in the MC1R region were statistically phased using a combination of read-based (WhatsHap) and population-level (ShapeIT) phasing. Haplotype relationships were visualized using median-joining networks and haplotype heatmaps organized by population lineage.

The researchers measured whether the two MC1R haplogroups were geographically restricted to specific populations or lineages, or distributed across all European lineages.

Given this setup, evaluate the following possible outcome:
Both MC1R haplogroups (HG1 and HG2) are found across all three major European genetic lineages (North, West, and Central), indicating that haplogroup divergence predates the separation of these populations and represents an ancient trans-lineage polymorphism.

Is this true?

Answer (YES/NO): NO